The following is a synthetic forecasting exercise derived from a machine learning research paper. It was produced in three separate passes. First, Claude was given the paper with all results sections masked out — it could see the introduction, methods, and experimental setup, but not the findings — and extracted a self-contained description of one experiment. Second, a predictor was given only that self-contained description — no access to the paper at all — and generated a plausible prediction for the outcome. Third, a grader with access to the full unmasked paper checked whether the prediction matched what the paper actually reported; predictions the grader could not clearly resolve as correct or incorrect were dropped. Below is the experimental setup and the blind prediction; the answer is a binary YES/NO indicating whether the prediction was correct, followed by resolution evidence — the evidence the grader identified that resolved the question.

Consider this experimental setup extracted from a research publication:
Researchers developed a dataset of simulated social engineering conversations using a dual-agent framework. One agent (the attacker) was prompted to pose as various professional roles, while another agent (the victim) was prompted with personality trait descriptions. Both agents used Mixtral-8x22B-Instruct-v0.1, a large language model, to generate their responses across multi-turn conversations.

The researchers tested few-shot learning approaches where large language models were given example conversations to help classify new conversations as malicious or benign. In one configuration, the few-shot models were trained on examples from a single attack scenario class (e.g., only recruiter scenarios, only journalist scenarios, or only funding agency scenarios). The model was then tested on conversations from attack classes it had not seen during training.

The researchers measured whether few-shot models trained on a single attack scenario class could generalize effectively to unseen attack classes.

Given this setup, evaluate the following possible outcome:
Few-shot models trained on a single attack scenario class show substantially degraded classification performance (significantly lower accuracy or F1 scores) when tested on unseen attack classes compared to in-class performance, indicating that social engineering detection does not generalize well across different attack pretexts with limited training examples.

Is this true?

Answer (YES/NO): YES